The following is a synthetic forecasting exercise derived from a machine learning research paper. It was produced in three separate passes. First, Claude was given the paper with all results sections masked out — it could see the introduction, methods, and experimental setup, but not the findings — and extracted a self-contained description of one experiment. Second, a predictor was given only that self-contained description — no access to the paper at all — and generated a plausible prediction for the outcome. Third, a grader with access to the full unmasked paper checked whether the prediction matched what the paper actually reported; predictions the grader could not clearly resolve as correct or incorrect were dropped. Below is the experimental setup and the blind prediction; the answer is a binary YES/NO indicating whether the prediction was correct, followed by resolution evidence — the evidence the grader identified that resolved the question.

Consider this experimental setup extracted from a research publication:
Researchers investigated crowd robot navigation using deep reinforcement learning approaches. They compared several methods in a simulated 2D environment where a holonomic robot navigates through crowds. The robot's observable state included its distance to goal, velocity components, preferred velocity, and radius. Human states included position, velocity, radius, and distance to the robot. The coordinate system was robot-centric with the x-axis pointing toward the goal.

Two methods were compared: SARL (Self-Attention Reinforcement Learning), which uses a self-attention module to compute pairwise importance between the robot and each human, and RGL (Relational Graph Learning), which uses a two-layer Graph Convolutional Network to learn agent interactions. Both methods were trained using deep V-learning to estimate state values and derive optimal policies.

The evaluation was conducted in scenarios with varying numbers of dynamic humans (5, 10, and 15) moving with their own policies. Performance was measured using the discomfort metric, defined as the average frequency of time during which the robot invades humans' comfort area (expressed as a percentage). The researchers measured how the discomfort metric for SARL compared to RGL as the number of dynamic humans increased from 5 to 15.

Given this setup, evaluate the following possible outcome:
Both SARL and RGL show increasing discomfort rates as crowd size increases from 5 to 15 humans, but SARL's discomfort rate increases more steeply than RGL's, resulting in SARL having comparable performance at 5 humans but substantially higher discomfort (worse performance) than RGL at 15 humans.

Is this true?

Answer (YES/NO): NO